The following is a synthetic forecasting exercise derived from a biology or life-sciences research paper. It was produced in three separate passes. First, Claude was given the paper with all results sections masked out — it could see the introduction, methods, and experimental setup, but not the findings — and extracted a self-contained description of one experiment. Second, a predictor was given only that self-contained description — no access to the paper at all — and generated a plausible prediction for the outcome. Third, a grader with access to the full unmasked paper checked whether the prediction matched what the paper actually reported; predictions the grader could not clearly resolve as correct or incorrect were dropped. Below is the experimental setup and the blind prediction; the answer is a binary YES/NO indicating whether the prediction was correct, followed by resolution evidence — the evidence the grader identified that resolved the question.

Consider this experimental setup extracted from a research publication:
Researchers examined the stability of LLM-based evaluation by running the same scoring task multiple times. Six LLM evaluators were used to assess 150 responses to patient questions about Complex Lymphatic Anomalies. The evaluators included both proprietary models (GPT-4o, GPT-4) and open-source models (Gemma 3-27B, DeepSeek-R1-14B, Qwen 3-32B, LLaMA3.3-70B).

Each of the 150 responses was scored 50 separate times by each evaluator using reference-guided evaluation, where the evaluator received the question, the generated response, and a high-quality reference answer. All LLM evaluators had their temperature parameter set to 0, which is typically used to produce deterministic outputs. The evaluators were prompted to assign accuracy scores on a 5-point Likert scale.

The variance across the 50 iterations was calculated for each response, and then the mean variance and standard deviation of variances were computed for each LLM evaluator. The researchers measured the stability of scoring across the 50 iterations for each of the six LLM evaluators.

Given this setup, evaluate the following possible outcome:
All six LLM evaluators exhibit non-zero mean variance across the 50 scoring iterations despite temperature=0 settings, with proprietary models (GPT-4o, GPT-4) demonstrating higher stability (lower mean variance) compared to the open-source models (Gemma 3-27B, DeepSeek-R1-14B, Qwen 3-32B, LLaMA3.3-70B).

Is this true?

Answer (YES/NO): NO